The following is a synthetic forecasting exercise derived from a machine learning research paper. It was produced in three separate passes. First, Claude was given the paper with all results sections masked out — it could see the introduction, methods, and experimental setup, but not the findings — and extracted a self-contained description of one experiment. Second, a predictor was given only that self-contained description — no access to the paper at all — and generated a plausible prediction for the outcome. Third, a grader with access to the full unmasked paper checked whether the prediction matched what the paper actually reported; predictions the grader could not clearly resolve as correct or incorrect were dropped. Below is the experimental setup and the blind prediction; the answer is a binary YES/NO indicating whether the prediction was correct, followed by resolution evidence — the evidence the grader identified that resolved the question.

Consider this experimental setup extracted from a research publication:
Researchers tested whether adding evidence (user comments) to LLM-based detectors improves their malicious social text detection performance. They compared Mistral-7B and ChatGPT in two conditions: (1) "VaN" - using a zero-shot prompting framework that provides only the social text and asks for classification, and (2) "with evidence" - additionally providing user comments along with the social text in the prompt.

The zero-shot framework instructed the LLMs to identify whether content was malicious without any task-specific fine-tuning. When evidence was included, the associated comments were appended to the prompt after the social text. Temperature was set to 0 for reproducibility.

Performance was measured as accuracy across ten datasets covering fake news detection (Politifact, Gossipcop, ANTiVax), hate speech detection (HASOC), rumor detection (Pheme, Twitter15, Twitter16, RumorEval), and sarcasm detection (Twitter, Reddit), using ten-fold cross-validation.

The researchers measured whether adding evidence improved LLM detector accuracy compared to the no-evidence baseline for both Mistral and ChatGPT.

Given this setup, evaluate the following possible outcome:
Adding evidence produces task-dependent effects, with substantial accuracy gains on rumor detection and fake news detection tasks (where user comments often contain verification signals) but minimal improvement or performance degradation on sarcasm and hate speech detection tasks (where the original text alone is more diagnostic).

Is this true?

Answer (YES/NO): NO